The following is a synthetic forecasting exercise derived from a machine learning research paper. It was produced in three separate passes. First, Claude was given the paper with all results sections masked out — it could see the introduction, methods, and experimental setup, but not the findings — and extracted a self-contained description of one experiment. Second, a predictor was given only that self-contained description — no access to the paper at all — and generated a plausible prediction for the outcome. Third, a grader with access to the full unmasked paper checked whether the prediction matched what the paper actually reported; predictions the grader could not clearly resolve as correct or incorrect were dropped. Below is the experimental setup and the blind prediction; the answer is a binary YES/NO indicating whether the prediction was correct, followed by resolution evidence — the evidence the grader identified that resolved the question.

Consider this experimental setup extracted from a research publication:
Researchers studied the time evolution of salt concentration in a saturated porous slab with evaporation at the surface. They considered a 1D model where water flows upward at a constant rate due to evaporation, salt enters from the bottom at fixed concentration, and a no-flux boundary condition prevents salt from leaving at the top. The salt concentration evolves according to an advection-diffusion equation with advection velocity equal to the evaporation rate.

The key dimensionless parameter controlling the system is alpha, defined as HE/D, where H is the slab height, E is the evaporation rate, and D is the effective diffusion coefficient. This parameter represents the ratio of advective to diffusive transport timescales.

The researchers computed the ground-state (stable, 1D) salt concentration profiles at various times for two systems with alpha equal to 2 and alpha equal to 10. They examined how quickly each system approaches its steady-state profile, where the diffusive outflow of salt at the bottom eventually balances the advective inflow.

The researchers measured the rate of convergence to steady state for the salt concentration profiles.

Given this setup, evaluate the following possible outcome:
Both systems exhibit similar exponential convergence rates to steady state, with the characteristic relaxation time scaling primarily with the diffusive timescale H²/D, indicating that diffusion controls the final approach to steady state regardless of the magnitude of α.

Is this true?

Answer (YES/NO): NO